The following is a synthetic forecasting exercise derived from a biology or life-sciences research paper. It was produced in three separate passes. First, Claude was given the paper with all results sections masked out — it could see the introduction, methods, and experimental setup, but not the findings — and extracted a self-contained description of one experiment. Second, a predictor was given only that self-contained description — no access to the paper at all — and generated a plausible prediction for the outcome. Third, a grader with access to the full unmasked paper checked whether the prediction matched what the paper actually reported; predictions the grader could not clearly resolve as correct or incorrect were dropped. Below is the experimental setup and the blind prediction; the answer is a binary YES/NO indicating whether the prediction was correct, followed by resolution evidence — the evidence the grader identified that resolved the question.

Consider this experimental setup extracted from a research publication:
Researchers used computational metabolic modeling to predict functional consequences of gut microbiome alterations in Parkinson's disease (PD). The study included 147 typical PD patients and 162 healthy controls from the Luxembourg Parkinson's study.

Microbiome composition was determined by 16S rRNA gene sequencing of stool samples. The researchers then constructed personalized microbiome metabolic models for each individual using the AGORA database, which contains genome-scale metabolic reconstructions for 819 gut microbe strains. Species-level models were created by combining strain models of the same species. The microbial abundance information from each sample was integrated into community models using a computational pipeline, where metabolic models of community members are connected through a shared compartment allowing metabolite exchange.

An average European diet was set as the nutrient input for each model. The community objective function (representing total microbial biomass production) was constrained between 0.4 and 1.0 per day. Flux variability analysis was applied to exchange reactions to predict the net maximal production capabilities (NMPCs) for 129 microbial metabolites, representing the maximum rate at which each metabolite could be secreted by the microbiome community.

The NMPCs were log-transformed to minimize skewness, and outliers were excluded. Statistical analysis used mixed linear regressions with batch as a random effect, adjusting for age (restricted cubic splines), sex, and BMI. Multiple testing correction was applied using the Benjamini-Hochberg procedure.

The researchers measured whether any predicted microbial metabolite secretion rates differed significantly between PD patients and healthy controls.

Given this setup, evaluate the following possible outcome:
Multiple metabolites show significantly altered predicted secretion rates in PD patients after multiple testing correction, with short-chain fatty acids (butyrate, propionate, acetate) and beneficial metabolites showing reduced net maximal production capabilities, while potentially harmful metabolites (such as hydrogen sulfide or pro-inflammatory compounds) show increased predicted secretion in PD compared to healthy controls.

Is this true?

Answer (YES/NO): NO